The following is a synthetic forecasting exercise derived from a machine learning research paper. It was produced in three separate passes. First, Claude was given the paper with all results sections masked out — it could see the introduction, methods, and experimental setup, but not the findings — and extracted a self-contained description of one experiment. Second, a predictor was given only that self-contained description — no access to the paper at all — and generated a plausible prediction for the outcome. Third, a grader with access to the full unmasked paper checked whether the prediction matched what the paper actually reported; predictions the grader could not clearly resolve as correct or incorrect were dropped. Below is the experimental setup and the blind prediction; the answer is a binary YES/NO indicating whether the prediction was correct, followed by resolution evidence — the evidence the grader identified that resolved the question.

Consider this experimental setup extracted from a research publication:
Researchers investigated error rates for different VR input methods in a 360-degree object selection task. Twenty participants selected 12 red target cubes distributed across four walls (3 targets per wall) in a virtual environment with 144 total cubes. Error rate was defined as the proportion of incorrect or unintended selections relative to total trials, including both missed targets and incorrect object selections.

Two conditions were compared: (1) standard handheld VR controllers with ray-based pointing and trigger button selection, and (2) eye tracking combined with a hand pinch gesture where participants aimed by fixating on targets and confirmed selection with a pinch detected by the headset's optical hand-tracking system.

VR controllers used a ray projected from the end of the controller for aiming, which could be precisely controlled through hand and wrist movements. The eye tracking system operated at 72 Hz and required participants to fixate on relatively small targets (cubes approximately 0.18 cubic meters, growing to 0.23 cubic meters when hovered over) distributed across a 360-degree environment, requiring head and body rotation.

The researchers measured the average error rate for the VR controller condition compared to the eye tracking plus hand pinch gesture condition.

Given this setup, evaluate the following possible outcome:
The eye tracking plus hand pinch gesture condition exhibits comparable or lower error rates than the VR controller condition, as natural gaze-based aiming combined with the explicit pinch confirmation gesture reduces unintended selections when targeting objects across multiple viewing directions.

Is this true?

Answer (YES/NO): NO